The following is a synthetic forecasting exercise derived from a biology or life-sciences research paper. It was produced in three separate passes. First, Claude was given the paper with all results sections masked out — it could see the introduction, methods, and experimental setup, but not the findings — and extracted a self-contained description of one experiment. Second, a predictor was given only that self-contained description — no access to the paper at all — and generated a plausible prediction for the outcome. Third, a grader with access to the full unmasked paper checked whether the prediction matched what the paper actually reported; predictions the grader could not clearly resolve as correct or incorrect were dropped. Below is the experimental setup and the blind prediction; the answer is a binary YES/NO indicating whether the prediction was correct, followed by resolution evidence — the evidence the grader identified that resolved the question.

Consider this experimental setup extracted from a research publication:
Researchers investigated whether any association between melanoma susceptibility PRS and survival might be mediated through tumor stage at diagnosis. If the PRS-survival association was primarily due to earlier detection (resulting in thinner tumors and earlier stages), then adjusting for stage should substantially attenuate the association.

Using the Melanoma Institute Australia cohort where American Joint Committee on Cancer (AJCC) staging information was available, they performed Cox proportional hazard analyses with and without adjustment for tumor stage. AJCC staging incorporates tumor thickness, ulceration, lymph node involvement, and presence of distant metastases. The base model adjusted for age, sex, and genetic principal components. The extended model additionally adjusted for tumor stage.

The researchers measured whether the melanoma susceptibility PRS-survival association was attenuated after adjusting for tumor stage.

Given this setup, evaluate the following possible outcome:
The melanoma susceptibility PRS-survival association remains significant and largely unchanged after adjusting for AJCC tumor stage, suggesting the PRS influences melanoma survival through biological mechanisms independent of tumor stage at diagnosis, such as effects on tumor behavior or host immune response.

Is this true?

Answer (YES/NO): YES